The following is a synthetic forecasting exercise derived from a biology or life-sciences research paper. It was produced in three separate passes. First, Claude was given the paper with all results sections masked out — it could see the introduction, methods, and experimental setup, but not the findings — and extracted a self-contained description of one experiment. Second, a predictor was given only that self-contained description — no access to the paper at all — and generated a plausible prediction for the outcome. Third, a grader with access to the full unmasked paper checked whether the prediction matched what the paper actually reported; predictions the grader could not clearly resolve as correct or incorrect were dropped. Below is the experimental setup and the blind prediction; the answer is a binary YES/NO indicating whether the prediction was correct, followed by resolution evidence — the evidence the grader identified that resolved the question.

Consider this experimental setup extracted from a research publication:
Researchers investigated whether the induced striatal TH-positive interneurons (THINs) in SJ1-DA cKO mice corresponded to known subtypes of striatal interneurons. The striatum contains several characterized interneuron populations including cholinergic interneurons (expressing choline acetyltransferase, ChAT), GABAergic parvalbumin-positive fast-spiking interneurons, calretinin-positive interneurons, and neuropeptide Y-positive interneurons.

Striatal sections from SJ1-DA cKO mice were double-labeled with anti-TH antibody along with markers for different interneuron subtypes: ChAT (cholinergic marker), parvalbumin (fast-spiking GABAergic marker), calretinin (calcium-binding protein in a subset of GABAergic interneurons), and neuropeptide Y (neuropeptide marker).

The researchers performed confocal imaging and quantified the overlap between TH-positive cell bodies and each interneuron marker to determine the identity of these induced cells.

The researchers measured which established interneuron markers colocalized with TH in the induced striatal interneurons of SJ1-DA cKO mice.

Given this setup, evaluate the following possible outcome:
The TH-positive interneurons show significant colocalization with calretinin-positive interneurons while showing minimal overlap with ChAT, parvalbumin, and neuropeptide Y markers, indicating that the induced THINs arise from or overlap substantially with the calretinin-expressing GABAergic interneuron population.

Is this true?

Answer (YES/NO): NO